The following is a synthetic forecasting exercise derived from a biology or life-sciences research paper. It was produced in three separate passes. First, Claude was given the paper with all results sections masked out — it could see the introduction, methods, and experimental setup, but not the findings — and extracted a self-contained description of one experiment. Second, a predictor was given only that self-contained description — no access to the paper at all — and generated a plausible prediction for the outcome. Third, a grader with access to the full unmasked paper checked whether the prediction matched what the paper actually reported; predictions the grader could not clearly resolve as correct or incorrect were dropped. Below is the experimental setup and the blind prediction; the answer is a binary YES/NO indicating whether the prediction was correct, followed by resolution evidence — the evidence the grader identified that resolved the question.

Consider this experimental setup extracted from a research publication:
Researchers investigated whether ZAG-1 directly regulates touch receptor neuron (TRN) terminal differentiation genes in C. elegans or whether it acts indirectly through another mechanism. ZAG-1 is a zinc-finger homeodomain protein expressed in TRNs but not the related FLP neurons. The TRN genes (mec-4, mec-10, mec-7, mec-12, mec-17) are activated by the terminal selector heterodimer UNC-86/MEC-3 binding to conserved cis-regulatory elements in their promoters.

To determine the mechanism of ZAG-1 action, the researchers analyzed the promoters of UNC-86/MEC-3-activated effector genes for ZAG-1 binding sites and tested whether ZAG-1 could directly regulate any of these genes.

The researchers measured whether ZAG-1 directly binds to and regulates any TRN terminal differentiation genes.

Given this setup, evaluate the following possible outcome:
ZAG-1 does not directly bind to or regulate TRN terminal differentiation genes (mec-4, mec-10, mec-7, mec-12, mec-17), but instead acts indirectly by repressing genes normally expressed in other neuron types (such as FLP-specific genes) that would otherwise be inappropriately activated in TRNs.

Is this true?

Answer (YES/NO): YES